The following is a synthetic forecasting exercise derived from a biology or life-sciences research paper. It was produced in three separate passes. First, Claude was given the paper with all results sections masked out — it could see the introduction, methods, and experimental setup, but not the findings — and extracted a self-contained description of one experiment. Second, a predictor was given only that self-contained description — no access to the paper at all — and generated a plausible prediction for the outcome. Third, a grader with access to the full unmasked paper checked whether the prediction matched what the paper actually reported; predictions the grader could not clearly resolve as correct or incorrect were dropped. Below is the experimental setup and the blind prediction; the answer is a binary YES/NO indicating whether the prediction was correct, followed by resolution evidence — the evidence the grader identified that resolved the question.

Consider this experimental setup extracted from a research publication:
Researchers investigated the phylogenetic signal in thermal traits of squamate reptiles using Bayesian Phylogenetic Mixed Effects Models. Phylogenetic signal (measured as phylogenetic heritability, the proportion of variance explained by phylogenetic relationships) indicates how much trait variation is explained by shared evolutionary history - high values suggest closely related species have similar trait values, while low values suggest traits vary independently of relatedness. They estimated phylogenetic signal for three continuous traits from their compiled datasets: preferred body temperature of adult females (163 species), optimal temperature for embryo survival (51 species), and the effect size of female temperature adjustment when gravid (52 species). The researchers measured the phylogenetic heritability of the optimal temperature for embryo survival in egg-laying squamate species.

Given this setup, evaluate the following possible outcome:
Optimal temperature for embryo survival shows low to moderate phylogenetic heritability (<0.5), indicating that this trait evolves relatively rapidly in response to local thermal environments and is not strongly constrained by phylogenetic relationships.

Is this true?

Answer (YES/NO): NO